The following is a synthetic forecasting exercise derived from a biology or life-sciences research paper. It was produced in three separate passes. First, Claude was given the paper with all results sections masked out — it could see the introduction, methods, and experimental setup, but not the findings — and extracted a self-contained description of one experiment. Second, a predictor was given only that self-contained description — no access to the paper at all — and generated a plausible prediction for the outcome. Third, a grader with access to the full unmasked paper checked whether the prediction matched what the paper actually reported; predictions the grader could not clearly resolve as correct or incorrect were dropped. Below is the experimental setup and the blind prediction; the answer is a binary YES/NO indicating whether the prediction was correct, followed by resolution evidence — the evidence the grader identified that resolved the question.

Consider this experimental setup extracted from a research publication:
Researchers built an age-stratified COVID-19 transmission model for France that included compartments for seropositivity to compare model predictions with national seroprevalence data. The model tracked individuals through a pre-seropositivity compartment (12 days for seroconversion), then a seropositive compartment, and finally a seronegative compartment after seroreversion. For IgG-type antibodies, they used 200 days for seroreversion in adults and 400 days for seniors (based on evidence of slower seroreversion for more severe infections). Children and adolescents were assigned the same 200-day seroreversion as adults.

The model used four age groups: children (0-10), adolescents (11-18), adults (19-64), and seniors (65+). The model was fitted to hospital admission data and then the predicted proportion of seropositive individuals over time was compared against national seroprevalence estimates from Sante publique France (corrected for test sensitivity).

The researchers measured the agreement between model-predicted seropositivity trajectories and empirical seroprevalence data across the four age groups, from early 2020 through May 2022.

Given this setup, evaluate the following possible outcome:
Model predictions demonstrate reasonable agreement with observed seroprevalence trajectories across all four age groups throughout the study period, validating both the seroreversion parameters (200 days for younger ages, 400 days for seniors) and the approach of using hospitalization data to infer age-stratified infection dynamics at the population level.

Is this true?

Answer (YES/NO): NO